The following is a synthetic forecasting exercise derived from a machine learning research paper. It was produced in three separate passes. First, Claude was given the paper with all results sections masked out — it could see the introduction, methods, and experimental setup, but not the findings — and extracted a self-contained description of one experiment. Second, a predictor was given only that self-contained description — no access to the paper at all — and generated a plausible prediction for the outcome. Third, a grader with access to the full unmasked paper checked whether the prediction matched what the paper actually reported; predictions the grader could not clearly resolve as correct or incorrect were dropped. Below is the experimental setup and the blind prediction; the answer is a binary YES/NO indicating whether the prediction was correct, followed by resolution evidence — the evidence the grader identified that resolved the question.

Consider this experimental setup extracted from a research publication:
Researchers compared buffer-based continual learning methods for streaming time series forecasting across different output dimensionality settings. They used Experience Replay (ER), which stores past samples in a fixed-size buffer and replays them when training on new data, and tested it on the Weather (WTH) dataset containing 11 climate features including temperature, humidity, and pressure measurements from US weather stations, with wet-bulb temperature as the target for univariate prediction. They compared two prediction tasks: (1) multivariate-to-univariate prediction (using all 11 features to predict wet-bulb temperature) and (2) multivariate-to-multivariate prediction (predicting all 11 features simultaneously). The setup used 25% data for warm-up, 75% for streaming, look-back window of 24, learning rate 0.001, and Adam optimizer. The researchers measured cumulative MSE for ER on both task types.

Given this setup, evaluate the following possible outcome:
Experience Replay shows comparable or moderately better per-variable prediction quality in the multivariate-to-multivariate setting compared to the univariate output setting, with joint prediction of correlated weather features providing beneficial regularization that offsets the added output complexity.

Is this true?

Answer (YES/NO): YES